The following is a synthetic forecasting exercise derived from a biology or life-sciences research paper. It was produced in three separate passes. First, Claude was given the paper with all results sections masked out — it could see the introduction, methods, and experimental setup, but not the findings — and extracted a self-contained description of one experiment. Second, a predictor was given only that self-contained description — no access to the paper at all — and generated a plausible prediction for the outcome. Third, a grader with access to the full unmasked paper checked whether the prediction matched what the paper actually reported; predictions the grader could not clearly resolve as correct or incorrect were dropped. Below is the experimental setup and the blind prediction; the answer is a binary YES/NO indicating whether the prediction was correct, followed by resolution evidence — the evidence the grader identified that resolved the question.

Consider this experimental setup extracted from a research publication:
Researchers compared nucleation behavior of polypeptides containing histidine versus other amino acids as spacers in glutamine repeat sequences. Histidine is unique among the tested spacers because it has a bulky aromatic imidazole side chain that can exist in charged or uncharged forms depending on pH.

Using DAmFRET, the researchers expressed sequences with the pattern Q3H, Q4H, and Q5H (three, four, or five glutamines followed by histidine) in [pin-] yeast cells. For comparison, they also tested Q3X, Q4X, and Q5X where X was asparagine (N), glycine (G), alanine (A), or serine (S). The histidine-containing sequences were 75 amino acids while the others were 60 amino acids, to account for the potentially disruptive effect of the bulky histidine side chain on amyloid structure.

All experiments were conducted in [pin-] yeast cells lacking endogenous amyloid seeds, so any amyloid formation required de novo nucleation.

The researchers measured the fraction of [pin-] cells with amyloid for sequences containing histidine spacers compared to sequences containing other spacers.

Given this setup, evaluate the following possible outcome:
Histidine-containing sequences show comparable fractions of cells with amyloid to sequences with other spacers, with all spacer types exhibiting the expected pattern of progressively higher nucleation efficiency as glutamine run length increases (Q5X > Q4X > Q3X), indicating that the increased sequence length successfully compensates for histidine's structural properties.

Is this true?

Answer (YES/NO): NO